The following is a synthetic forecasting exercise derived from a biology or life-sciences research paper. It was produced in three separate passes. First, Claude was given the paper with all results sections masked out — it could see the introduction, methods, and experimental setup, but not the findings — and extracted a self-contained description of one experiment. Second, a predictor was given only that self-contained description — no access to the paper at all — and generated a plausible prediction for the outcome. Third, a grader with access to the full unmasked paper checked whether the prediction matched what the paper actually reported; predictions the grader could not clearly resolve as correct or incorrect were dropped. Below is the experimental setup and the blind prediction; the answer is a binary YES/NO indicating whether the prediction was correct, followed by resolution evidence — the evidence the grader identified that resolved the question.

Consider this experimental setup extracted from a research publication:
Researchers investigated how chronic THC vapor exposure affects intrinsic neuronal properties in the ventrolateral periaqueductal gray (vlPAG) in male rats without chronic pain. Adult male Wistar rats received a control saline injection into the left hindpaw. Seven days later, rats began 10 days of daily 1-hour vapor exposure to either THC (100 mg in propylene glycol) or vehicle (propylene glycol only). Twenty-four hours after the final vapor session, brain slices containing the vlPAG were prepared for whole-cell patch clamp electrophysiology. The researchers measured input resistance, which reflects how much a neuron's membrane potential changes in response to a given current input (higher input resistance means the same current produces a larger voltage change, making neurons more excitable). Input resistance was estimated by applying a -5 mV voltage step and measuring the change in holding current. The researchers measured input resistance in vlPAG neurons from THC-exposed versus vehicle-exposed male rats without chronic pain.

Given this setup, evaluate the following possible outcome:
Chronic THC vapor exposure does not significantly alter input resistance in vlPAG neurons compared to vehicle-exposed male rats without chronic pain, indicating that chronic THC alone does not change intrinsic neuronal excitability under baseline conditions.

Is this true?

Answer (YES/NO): YES